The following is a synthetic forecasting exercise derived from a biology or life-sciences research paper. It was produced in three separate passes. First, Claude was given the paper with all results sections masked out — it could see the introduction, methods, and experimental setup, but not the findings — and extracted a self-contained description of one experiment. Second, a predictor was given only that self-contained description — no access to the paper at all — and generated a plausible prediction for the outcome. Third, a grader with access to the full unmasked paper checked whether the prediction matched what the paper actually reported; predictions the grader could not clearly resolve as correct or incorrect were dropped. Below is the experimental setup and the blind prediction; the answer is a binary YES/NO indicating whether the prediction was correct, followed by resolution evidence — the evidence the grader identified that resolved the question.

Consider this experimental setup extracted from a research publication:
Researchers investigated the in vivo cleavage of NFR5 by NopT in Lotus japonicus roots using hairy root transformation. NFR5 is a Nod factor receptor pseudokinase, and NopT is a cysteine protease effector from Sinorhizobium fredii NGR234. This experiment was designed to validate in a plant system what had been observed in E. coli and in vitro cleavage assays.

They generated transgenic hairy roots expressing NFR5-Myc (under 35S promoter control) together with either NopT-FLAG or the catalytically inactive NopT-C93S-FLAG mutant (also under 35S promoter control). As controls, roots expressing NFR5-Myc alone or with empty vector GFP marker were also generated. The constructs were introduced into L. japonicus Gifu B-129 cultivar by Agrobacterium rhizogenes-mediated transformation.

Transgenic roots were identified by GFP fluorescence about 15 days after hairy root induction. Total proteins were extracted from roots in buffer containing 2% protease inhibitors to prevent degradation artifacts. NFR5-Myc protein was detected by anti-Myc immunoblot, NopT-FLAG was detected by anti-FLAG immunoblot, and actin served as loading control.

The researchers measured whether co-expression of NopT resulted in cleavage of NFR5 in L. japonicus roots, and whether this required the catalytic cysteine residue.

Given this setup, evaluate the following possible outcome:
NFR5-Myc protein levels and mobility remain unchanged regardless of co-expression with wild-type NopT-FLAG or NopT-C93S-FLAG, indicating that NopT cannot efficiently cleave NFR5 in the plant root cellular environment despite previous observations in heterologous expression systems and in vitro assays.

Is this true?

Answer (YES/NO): NO